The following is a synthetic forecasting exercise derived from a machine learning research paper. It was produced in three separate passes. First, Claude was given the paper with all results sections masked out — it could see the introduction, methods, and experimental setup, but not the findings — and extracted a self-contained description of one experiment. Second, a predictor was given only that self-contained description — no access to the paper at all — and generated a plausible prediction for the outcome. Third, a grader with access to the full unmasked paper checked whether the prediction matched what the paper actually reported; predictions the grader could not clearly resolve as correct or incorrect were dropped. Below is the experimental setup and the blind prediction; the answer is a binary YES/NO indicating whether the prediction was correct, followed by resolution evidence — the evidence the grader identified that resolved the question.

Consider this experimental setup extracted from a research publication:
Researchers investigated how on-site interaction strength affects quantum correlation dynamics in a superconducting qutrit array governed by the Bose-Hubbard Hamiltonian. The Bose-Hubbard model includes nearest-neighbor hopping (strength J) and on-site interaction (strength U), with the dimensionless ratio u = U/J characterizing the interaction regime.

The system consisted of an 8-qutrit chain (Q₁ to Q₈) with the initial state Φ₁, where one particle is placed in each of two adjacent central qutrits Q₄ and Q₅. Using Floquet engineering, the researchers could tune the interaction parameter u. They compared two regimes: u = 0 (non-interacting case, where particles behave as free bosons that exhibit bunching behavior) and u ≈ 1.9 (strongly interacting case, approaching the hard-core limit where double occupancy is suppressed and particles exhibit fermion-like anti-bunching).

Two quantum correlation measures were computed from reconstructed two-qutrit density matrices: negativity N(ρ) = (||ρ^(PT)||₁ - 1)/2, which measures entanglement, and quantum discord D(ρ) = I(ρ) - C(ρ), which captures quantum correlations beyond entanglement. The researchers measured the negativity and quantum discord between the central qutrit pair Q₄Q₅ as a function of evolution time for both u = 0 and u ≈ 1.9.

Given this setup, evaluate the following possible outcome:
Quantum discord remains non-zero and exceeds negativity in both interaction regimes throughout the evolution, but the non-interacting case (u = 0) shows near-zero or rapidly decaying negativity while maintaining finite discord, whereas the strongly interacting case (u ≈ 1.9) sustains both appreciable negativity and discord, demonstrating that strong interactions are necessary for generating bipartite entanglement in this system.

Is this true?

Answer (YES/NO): NO